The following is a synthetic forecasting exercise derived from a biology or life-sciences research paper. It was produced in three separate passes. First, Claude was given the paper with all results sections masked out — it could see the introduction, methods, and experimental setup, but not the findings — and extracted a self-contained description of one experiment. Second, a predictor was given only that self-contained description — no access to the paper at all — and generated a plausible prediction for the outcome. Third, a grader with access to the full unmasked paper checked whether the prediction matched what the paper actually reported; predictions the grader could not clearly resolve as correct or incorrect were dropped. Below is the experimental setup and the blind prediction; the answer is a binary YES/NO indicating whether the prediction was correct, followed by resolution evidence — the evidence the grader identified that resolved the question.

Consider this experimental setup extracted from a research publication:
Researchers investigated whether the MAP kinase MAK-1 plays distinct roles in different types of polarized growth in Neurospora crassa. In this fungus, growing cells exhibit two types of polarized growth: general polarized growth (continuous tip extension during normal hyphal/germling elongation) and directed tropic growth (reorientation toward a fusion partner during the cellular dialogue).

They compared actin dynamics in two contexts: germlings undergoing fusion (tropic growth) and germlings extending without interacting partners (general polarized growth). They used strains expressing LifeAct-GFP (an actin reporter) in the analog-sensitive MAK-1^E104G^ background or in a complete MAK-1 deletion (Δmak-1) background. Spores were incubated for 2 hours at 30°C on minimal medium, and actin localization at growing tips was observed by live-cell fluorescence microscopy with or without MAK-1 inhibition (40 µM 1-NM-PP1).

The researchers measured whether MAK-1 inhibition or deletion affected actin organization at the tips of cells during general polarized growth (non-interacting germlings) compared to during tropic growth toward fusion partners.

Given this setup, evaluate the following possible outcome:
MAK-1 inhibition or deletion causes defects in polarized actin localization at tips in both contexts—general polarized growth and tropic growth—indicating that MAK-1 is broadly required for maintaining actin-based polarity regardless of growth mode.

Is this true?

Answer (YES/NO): NO